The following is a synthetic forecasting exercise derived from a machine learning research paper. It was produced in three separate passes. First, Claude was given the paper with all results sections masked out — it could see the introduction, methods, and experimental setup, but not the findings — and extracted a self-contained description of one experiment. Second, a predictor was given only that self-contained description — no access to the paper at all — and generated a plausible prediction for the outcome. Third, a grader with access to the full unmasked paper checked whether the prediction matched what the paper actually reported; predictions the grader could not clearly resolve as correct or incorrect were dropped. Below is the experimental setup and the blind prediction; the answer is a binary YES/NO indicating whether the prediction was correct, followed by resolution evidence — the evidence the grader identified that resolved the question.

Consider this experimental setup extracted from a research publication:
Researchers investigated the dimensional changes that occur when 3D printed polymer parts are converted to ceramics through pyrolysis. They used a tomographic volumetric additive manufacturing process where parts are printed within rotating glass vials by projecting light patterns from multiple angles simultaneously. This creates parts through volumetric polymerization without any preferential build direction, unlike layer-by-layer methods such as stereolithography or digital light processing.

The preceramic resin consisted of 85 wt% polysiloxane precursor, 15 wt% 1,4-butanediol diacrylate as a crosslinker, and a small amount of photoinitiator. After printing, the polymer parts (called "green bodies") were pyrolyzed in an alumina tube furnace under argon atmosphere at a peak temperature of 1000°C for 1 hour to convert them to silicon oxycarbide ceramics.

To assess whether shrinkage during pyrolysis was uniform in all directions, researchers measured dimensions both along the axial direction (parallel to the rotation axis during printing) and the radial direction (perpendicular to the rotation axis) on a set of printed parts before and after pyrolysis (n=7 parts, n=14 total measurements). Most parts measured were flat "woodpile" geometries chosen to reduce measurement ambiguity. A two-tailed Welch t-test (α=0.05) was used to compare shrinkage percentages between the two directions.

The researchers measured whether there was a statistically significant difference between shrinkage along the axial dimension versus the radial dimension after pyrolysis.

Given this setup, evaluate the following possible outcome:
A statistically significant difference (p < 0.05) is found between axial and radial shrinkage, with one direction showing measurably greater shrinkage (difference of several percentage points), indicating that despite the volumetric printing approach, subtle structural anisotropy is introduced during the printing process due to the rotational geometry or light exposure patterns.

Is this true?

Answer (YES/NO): NO